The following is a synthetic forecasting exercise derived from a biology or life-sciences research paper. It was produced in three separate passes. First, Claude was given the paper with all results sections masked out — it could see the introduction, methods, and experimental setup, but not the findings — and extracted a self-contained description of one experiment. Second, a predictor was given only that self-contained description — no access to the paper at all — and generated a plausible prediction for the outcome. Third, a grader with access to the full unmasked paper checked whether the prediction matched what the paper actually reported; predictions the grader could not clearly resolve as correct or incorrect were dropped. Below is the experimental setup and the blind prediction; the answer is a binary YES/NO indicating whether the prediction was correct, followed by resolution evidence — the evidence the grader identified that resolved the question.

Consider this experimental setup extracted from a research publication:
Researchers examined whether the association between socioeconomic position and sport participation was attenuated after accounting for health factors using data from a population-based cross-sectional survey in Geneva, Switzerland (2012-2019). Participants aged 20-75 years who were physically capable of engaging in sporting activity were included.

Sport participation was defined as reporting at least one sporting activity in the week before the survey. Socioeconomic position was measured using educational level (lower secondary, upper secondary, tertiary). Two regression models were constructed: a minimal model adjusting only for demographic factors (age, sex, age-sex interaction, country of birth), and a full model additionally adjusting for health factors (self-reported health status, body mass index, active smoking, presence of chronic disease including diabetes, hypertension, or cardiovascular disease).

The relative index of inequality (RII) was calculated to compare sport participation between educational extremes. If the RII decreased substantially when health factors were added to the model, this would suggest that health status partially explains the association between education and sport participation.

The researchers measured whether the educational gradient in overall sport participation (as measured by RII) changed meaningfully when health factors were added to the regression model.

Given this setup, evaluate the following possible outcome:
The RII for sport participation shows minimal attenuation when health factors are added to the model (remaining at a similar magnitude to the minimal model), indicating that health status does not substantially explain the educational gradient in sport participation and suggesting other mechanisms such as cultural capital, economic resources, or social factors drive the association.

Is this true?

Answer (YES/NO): YES